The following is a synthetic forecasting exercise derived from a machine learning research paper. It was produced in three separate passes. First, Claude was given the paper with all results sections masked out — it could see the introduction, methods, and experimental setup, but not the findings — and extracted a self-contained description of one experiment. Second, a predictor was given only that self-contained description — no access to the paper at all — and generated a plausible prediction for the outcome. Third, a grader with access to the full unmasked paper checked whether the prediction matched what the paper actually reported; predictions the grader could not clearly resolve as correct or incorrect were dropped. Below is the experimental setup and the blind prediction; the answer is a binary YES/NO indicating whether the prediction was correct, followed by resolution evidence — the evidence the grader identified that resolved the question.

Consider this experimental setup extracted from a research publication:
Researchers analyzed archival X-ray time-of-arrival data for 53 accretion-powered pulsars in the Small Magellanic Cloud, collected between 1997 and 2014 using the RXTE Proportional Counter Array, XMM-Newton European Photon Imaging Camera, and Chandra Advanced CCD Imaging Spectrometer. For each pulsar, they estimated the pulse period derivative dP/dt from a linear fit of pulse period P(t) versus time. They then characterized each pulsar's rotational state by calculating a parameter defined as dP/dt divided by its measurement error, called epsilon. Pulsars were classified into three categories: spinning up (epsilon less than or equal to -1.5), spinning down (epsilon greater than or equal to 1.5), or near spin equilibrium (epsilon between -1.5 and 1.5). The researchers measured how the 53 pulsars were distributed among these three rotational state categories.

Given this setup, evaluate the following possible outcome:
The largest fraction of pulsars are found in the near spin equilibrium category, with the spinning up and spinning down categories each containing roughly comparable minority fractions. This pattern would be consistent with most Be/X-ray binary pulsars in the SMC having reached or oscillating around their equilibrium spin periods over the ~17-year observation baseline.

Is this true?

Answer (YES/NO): YES